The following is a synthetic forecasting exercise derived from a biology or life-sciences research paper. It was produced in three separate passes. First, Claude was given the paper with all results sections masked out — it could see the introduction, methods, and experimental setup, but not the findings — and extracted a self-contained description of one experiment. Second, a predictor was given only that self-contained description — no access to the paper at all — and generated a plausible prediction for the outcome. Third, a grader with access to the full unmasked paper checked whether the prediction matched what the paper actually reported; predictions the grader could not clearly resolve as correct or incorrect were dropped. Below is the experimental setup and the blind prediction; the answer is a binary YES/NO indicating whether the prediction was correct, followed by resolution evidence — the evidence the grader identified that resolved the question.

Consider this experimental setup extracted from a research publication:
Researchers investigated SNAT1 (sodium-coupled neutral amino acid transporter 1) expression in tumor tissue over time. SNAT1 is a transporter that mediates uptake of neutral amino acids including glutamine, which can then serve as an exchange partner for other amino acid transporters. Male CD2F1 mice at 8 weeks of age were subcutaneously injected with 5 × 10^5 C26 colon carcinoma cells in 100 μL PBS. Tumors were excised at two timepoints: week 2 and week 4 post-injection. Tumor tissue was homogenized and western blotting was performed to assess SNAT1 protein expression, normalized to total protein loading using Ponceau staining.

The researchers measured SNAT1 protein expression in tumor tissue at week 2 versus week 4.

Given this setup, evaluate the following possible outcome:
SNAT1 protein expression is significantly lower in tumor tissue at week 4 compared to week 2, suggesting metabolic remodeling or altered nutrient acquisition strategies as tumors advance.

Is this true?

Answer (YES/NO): NO